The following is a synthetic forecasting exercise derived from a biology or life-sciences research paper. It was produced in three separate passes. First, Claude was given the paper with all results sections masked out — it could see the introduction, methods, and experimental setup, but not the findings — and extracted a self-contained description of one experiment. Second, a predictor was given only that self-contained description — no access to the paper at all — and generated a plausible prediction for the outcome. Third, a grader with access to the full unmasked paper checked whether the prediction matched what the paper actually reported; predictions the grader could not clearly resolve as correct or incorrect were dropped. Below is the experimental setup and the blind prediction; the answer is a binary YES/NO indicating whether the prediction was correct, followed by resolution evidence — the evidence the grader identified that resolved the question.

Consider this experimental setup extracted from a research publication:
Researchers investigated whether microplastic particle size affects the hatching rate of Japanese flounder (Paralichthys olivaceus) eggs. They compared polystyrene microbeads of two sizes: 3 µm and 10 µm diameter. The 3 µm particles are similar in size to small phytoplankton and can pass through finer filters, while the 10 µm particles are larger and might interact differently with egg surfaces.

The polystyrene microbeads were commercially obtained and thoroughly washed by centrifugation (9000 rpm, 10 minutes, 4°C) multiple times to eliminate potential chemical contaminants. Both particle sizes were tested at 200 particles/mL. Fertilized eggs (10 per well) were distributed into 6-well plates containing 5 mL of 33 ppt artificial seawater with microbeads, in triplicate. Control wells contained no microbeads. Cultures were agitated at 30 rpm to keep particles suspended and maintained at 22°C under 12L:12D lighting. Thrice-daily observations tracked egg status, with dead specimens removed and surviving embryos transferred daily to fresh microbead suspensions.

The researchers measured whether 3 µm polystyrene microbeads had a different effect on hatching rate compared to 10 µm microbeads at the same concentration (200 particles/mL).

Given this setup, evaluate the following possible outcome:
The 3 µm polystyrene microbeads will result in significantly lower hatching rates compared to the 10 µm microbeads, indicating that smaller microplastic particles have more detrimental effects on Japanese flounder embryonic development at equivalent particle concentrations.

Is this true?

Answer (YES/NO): NO